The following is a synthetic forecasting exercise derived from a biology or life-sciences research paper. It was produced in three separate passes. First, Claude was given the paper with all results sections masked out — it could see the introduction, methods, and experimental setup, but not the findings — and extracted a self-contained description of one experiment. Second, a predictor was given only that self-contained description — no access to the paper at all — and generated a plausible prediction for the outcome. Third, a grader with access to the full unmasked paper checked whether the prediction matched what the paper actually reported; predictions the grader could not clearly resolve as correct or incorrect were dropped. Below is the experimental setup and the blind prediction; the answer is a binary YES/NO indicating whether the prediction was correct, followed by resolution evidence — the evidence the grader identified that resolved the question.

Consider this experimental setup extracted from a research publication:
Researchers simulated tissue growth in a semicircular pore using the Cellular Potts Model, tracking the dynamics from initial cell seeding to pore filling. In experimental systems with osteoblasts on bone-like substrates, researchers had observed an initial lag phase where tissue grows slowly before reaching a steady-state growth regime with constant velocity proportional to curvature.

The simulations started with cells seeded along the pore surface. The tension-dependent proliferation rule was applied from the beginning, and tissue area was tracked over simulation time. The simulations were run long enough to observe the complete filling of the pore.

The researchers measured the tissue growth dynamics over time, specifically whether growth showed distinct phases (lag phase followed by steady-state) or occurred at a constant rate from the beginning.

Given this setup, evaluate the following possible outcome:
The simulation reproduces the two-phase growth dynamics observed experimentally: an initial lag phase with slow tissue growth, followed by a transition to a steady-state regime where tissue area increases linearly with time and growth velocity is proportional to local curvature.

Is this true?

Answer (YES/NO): YES